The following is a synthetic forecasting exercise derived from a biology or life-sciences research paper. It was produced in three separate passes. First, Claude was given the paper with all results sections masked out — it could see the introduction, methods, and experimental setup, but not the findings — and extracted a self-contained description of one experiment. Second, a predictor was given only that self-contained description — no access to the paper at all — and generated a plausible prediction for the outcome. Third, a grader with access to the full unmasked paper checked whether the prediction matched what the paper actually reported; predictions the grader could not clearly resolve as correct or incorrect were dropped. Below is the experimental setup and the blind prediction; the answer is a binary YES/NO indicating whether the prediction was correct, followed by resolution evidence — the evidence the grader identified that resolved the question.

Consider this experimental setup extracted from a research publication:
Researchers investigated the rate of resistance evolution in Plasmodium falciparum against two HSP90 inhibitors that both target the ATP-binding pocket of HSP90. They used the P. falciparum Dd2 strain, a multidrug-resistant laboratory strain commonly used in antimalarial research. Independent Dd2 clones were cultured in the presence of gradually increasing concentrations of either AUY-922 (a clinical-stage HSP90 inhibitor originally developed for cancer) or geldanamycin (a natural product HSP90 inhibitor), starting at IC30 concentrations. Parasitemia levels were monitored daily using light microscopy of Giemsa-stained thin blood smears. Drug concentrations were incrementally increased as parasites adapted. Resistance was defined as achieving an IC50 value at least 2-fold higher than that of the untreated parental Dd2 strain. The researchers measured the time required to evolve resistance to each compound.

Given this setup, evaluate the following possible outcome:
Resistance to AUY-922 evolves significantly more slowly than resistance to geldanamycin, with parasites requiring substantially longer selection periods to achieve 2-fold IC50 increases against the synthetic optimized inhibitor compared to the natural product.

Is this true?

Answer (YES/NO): YES